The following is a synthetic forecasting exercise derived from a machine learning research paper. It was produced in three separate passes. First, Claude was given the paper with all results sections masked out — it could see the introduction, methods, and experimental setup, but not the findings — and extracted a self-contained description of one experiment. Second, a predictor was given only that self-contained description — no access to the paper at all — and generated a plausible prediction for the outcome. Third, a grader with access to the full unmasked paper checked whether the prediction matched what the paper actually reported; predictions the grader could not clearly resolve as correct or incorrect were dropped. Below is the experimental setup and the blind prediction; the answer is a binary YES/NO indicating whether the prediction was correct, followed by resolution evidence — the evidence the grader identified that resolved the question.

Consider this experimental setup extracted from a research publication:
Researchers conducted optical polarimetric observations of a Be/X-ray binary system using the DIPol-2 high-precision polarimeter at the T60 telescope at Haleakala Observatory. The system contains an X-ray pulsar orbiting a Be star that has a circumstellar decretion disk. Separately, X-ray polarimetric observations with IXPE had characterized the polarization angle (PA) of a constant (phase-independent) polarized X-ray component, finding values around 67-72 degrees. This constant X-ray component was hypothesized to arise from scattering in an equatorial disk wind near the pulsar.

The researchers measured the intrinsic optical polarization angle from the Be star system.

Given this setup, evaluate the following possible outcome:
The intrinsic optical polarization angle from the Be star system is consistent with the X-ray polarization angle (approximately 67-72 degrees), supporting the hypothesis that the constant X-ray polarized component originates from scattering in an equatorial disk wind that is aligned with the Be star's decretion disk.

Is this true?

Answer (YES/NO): YES